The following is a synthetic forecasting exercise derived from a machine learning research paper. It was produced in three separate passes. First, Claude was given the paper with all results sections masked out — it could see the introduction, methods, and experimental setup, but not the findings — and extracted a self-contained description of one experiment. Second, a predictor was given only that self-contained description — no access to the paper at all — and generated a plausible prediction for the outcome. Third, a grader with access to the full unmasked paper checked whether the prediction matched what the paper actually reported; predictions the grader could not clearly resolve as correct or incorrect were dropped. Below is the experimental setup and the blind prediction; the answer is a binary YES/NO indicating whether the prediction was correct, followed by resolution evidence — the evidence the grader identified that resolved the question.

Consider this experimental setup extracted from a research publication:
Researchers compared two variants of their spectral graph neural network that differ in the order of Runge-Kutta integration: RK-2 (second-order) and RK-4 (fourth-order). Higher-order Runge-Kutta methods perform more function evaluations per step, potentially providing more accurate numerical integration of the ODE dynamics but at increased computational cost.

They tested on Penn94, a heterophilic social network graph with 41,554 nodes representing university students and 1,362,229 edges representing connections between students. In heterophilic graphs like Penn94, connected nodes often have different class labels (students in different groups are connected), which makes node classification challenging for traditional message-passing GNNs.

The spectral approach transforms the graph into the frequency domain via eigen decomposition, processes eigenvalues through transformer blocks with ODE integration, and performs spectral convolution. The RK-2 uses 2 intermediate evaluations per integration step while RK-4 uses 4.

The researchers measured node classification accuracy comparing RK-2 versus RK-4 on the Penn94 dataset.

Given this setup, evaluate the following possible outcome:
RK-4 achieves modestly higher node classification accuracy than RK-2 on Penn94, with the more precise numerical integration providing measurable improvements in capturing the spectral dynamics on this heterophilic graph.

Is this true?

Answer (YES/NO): NO